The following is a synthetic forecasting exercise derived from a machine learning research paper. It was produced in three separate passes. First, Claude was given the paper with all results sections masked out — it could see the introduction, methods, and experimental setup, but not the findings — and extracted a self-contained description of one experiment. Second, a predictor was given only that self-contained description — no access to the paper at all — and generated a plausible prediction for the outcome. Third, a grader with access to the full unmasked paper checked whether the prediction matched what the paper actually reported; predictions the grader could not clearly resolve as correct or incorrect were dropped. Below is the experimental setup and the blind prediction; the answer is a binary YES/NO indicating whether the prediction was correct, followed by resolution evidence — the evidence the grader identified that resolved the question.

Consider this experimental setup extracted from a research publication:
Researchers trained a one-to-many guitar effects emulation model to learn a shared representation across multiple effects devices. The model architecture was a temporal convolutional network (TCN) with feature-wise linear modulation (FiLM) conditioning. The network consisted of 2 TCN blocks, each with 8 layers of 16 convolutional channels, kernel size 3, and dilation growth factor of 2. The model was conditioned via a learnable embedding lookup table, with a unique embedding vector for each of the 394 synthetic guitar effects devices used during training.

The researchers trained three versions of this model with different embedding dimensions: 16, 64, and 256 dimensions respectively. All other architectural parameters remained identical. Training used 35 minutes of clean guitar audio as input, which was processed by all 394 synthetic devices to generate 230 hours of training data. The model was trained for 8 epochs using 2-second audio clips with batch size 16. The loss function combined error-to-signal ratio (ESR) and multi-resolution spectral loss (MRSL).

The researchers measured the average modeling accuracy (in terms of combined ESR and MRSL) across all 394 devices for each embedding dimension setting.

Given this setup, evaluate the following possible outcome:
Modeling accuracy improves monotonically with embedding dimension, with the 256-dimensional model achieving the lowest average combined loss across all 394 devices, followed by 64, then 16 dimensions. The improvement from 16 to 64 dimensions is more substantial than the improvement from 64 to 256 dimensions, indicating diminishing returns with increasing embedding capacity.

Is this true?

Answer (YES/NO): NO